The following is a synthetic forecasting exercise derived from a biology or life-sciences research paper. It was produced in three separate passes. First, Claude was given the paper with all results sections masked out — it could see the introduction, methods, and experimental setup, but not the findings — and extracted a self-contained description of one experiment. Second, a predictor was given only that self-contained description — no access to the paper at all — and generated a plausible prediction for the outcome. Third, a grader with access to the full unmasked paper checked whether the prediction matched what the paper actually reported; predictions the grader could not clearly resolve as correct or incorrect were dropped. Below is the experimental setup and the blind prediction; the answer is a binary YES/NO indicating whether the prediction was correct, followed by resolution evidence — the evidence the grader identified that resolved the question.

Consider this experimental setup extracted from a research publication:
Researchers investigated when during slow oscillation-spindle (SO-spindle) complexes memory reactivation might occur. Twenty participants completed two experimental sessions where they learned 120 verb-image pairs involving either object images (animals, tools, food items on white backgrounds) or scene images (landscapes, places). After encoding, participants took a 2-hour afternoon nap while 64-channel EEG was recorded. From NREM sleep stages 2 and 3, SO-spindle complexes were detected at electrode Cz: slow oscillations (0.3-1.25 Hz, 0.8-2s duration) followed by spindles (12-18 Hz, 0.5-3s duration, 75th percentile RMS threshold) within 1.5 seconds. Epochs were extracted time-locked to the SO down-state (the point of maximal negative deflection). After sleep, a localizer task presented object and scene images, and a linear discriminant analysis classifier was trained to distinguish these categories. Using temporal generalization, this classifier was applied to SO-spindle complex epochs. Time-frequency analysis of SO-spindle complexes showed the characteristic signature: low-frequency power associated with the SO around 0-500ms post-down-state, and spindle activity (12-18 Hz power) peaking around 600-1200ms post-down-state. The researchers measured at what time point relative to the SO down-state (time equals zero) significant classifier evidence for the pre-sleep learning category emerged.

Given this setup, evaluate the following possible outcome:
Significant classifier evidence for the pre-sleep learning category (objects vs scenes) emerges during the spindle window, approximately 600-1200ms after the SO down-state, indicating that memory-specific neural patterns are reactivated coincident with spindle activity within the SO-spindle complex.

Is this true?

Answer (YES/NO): YES